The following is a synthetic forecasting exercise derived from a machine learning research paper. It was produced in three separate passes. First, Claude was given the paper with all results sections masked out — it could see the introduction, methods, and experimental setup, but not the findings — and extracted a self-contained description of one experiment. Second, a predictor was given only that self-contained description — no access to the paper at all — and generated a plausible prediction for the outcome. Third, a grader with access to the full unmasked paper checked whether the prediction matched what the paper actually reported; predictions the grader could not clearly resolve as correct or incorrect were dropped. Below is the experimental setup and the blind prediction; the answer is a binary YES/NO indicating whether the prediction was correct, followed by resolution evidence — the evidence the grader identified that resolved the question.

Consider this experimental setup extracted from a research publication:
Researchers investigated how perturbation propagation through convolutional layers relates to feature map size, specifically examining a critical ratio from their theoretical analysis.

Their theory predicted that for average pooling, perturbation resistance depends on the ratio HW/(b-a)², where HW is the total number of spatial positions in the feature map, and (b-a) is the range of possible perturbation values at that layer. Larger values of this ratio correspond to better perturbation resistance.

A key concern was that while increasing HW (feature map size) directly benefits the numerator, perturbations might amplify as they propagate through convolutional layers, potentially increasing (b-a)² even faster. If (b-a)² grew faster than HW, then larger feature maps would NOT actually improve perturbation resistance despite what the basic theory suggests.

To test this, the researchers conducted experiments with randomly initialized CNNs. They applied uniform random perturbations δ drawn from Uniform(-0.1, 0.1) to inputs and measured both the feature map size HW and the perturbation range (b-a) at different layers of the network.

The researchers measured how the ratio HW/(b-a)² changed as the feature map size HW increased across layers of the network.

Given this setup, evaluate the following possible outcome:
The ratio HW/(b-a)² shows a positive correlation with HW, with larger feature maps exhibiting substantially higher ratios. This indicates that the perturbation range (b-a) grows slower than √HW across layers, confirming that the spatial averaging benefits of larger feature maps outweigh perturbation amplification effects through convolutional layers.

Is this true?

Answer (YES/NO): YES